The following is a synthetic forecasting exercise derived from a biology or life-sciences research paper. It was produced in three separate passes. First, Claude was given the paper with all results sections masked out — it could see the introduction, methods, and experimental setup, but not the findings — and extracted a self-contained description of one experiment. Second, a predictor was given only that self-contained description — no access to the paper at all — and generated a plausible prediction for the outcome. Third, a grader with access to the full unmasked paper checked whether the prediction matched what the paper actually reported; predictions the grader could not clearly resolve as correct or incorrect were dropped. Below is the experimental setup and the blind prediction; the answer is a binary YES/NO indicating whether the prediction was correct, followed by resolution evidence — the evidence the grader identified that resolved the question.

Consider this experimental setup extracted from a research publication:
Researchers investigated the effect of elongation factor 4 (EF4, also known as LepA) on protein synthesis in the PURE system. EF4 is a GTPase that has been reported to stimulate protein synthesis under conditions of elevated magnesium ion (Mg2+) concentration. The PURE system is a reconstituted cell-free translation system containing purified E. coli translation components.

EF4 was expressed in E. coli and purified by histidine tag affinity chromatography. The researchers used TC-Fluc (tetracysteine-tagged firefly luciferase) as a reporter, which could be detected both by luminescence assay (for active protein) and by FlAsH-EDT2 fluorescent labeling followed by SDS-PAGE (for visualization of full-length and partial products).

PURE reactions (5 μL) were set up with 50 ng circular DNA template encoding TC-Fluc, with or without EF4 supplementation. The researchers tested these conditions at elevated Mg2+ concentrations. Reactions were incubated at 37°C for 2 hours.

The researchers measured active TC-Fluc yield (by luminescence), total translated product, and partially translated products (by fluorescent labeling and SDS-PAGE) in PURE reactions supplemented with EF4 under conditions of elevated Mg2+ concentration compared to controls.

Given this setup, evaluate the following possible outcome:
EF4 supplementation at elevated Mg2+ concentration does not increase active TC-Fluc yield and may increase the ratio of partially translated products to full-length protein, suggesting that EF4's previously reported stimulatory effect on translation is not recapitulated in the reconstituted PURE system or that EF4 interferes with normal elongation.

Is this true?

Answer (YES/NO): NO